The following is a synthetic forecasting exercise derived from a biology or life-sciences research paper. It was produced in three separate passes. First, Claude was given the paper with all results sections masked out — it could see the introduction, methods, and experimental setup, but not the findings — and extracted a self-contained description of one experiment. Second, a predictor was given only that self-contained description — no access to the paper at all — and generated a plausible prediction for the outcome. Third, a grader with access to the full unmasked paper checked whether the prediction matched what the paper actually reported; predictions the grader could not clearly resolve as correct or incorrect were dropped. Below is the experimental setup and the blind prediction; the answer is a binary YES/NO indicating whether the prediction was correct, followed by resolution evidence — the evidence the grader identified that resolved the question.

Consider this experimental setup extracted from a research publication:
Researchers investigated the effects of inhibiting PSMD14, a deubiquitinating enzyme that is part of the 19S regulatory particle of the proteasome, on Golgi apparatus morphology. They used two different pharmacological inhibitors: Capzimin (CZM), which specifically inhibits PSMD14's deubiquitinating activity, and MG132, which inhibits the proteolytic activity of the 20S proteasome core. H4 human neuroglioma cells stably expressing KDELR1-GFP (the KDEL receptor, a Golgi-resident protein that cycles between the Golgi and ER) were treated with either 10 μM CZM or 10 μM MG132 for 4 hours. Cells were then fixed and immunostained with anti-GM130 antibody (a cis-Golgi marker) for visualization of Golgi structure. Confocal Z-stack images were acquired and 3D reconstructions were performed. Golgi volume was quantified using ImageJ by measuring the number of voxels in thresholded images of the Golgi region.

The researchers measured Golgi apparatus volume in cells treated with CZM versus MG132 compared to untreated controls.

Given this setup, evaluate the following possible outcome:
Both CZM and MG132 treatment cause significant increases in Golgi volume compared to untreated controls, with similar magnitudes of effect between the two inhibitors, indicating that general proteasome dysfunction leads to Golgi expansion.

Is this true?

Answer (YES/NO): NO